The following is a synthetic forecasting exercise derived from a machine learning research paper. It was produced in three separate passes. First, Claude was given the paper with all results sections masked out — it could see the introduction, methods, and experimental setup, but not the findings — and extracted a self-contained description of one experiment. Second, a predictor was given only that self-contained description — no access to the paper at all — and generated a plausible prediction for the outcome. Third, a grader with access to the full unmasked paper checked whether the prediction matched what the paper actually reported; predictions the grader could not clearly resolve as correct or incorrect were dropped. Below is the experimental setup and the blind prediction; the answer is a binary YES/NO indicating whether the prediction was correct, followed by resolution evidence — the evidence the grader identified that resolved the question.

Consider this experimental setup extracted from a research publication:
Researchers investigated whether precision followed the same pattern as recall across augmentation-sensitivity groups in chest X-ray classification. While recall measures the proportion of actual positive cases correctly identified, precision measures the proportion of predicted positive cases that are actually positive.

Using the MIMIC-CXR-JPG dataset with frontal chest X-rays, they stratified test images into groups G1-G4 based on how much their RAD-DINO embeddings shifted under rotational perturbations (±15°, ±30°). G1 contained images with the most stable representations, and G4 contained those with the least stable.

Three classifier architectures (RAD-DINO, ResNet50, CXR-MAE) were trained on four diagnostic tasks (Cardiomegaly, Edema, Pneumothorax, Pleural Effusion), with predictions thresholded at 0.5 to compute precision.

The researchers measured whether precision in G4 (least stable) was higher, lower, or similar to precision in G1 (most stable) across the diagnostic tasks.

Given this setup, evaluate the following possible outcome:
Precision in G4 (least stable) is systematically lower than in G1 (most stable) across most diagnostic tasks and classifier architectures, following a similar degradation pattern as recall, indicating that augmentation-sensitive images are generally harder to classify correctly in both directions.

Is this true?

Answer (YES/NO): NO